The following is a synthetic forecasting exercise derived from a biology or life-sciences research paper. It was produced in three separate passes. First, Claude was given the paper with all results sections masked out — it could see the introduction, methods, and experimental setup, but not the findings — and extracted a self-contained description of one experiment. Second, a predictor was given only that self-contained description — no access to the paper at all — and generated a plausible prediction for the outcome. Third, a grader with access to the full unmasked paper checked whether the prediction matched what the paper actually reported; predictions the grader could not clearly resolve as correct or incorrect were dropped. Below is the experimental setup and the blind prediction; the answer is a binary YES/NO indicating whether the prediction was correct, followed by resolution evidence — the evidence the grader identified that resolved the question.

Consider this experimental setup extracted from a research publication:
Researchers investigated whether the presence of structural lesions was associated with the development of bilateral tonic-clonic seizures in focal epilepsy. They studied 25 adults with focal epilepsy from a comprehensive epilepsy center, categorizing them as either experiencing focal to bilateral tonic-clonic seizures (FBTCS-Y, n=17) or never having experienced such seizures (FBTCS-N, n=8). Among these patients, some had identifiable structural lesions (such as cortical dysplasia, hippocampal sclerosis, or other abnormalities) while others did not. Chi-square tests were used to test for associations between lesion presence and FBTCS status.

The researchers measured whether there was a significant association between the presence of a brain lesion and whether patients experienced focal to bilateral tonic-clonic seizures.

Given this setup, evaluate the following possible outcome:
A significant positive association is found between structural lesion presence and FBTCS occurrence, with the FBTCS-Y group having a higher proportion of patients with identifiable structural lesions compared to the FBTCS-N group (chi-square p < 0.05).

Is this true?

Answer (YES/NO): NO